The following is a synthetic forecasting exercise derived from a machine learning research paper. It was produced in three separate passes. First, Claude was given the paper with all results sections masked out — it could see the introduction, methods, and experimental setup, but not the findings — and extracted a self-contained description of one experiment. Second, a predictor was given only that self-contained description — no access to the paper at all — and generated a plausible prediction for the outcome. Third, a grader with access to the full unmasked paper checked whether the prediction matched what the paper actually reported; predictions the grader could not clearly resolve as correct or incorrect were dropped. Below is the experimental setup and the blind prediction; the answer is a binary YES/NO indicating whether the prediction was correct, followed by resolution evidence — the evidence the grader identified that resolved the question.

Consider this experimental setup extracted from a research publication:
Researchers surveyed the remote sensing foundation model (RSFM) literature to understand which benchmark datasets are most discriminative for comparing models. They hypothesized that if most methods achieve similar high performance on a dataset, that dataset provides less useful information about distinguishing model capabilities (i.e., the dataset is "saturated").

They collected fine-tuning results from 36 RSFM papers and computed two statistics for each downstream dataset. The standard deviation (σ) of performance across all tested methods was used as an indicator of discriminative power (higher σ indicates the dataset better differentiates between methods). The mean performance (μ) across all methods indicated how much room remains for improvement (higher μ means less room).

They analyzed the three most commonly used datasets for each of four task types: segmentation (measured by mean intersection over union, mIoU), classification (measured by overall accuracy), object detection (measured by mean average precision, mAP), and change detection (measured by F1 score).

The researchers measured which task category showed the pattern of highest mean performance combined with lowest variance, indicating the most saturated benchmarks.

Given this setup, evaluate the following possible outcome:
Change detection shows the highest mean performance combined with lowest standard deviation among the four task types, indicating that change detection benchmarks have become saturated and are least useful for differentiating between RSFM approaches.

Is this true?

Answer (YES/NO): NO